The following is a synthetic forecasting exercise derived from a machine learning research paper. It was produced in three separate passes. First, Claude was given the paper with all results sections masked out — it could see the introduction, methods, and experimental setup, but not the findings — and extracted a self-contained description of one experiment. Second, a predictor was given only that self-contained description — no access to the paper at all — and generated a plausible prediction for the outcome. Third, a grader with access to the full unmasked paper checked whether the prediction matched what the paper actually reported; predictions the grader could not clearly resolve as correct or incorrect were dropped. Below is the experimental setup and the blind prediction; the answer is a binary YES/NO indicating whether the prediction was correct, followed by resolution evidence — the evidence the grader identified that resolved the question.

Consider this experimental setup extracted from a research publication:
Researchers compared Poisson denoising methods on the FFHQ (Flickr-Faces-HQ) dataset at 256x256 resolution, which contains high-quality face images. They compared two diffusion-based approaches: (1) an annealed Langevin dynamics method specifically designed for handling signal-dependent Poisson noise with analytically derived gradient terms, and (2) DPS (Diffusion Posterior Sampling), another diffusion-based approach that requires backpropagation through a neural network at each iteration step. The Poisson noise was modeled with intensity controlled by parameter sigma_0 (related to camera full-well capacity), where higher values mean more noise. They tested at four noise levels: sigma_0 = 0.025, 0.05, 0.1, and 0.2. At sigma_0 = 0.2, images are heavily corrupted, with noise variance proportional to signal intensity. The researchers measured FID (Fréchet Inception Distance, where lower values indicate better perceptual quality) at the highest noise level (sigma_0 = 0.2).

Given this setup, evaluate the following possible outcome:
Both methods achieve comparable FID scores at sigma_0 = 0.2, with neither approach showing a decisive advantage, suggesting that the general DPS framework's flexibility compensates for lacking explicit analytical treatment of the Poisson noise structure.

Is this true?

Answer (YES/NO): NO